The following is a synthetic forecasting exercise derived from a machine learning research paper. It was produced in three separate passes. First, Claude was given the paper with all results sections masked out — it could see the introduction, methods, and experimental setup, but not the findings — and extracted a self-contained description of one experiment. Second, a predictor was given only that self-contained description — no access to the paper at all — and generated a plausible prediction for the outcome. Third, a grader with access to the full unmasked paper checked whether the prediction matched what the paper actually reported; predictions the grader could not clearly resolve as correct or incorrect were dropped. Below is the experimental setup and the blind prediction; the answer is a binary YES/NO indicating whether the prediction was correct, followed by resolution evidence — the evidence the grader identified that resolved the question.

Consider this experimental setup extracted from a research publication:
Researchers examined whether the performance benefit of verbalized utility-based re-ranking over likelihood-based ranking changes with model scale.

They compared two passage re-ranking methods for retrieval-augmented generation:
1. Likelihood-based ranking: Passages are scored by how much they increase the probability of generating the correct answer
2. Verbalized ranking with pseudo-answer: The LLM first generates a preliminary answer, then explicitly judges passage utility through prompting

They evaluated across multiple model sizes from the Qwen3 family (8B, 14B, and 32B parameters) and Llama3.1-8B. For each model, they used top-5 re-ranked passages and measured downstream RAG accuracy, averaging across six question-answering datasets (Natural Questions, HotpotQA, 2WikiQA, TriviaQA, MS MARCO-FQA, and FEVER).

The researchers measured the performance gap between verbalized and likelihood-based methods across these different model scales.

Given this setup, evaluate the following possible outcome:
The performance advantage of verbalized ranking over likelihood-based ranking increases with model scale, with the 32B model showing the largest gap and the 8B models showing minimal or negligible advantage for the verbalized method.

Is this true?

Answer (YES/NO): NO